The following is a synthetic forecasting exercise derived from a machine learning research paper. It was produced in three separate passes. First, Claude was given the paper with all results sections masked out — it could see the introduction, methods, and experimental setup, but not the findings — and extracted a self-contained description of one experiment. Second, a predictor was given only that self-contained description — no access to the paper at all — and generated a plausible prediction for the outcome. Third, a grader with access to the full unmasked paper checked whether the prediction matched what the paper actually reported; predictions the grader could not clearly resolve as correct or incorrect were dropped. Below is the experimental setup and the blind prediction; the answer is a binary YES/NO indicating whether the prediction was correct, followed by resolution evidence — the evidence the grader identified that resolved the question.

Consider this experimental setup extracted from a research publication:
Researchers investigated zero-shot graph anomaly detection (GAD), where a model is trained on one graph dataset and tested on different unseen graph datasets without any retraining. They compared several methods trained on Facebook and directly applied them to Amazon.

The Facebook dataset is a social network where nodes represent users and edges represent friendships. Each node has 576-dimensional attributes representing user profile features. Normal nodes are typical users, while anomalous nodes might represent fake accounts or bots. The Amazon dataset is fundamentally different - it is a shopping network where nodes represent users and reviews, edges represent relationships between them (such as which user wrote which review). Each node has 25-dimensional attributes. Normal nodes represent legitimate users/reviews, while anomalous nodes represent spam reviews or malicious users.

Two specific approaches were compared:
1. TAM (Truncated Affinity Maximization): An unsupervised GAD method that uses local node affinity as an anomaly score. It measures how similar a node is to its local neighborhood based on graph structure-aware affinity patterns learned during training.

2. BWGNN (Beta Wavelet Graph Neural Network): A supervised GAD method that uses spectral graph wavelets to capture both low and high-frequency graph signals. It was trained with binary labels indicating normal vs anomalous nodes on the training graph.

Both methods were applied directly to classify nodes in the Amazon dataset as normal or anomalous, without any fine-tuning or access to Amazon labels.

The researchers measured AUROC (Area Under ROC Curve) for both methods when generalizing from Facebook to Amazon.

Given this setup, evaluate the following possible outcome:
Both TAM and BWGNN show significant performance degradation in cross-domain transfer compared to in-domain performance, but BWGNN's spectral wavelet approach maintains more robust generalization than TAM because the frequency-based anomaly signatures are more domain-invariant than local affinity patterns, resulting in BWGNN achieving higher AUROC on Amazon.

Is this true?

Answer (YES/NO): NO